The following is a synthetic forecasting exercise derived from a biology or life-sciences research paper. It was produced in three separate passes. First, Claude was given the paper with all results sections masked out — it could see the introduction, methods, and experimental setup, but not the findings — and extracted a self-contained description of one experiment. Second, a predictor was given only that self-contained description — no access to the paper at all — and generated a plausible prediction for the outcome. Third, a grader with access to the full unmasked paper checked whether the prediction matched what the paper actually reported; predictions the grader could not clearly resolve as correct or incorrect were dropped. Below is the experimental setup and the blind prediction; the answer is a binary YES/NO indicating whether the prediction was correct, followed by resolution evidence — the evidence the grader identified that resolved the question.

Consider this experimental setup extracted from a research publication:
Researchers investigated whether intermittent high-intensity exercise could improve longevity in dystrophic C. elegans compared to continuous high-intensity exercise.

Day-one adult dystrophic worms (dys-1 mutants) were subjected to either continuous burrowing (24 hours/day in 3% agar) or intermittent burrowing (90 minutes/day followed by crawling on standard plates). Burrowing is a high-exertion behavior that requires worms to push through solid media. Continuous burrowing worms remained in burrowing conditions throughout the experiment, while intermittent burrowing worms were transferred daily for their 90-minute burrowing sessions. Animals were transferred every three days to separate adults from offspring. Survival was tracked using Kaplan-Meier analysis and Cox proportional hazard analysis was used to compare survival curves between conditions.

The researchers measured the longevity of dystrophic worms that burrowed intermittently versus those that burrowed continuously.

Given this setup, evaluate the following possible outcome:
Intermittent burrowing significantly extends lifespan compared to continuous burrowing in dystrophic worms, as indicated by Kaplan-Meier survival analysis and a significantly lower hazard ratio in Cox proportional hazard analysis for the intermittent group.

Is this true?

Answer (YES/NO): NO